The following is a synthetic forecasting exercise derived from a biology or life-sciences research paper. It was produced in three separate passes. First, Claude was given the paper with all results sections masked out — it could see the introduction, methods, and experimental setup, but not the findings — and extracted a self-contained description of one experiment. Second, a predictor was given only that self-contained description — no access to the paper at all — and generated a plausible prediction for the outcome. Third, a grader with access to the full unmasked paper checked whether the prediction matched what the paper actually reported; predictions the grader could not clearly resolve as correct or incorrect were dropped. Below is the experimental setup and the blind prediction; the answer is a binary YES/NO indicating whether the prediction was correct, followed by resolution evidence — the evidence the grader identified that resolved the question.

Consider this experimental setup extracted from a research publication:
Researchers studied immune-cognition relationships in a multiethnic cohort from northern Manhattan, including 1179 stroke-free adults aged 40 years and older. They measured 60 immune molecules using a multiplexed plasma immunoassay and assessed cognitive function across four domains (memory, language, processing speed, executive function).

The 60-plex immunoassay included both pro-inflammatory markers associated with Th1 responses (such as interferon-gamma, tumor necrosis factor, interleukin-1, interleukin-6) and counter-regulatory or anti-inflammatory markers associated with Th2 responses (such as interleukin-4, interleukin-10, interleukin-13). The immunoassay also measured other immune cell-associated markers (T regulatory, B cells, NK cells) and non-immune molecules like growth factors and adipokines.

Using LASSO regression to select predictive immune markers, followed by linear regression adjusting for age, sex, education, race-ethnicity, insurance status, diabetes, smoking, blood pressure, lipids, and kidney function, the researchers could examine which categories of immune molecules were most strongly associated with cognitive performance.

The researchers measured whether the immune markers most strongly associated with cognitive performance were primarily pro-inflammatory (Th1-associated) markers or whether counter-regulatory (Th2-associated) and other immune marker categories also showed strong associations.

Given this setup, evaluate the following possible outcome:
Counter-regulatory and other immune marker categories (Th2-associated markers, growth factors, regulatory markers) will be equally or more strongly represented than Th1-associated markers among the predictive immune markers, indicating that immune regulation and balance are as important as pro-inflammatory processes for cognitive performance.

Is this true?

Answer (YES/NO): YES